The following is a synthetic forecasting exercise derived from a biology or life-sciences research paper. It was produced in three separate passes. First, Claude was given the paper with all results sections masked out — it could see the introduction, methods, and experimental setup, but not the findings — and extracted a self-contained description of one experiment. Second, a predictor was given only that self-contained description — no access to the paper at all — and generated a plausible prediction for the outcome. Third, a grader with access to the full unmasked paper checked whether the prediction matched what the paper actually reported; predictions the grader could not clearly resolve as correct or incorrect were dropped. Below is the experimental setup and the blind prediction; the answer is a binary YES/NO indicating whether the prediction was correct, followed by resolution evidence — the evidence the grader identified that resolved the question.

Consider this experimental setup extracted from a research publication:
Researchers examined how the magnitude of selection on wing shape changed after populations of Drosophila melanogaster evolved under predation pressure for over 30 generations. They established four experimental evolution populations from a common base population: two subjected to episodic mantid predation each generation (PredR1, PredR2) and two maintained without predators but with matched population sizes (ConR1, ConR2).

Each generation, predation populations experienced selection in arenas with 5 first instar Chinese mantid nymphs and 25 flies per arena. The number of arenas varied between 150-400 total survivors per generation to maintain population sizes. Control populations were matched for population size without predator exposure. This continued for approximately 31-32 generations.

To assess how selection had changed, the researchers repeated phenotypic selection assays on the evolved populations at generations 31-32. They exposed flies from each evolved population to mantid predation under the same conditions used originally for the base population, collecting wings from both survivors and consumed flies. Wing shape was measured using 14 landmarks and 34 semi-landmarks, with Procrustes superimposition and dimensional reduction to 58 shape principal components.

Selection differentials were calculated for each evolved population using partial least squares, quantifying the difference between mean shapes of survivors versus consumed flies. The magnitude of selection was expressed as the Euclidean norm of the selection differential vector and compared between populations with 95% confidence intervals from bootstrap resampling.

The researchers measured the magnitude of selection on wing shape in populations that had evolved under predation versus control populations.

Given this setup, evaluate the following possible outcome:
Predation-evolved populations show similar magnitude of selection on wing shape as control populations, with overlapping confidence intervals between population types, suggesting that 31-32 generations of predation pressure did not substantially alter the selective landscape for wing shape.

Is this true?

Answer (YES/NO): NO